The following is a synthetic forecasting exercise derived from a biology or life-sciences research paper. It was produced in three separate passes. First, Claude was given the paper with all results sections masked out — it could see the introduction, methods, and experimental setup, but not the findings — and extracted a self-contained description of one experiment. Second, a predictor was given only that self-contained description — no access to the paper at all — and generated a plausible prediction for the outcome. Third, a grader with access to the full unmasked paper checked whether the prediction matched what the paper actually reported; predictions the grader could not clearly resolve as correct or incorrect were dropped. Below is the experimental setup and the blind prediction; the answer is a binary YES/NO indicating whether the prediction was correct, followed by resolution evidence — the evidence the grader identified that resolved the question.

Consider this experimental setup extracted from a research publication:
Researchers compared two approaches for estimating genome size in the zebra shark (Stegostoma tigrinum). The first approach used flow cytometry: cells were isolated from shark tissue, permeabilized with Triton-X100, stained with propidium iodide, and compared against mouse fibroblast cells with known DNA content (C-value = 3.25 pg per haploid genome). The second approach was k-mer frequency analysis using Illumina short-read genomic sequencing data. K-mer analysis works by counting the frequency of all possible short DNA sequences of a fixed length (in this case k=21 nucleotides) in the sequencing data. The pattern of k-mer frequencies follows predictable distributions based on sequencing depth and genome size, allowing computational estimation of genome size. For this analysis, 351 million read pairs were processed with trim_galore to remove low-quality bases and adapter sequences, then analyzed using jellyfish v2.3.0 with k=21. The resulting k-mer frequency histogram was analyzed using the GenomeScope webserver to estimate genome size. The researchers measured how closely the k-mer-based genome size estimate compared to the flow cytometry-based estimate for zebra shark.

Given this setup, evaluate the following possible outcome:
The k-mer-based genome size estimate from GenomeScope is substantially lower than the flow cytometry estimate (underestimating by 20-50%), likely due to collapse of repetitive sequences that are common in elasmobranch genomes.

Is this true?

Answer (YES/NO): YES